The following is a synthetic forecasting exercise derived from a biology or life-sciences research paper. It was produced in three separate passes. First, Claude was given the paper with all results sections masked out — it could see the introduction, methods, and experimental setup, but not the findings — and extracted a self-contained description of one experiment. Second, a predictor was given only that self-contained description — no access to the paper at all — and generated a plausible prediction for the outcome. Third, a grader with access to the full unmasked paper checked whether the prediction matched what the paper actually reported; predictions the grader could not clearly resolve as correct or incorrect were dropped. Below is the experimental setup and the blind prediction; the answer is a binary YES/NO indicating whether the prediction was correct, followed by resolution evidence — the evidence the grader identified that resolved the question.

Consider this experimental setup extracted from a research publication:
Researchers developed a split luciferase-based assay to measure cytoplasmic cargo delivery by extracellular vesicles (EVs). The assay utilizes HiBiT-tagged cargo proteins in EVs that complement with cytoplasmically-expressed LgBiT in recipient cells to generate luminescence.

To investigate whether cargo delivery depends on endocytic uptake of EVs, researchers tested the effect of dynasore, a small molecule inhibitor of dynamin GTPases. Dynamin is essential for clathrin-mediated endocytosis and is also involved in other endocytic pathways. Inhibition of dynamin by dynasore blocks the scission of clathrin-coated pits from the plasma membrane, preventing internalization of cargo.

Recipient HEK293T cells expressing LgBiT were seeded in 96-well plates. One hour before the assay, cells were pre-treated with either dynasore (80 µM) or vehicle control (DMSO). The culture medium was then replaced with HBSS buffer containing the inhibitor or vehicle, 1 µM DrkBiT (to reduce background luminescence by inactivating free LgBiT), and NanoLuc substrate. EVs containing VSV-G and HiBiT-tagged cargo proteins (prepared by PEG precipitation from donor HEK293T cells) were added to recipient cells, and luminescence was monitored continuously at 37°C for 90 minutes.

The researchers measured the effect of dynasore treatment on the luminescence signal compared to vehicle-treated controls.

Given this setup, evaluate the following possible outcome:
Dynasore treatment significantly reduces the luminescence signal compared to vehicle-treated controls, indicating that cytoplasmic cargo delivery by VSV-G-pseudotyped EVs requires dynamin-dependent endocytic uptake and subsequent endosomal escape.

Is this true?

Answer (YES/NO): YES